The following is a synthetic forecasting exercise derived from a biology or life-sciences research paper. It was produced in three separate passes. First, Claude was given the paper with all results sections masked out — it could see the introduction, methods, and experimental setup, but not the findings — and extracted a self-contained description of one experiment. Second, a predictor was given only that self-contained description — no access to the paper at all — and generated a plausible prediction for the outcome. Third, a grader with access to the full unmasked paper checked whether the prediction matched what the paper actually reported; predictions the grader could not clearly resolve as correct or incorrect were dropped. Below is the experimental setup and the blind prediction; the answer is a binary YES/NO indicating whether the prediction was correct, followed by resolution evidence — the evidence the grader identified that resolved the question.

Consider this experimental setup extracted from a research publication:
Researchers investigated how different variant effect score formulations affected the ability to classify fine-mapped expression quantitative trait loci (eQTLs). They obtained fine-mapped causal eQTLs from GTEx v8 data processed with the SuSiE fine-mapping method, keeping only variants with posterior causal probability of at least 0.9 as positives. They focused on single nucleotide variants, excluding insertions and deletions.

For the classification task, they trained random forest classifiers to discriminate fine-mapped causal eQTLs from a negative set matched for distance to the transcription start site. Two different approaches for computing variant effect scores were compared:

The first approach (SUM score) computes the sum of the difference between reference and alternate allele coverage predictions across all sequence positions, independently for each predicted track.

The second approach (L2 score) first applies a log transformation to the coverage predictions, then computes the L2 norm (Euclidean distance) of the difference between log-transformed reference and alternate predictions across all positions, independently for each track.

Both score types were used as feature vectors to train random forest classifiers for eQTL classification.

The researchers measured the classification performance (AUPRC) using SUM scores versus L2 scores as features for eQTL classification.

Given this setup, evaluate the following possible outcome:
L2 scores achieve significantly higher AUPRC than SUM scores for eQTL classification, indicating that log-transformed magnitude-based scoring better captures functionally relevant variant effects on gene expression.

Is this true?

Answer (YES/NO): NO